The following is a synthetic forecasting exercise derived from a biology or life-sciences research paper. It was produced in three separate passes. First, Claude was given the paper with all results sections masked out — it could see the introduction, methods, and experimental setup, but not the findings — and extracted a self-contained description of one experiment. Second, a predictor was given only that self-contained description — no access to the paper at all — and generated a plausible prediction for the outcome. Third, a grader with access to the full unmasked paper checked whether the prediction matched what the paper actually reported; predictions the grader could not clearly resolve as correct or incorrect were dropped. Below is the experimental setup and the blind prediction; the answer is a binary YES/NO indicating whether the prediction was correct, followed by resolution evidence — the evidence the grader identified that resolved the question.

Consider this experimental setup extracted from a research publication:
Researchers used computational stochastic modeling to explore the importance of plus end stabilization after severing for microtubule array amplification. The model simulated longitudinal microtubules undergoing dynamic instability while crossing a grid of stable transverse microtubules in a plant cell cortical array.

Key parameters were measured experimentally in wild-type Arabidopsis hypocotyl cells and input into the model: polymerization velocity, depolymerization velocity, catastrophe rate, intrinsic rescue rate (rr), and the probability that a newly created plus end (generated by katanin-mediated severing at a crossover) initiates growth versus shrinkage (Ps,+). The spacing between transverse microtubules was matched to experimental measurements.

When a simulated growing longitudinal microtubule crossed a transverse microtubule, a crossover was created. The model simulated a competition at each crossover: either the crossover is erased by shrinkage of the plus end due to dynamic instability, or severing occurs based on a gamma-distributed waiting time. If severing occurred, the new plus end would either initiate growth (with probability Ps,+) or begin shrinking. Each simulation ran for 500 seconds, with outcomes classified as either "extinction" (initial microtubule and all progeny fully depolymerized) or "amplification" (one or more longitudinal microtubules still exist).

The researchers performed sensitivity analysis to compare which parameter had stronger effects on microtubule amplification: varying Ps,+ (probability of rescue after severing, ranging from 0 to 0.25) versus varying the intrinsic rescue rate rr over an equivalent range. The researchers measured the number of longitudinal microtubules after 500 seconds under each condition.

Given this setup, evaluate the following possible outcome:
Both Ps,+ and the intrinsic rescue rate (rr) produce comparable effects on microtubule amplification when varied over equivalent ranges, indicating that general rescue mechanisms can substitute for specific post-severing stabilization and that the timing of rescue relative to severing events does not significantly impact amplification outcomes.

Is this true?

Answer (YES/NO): NO